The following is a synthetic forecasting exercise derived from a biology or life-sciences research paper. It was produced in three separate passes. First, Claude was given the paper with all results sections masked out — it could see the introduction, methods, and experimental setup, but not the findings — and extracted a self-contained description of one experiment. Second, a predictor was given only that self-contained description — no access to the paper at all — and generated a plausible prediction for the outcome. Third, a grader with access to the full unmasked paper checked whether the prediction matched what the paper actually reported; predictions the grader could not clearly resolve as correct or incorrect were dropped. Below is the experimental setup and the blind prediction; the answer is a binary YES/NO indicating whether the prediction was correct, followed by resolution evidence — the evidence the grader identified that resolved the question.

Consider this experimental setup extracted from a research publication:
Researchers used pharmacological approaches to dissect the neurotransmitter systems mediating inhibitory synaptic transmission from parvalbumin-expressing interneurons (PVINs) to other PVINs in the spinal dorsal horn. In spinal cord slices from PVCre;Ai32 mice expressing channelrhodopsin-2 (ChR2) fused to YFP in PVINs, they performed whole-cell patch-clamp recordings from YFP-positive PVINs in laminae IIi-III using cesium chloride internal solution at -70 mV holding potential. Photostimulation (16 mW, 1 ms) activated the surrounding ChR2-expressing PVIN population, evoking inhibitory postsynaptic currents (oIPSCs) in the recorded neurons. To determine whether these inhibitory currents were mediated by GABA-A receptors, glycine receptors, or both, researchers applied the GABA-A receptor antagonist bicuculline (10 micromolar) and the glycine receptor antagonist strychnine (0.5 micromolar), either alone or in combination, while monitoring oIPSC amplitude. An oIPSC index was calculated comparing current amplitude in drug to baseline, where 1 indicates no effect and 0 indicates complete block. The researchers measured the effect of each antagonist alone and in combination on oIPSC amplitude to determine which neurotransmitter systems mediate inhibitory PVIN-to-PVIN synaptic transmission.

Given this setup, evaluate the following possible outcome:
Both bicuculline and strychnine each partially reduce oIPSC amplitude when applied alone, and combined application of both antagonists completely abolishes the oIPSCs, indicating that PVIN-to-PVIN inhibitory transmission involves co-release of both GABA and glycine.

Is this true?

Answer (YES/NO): YES